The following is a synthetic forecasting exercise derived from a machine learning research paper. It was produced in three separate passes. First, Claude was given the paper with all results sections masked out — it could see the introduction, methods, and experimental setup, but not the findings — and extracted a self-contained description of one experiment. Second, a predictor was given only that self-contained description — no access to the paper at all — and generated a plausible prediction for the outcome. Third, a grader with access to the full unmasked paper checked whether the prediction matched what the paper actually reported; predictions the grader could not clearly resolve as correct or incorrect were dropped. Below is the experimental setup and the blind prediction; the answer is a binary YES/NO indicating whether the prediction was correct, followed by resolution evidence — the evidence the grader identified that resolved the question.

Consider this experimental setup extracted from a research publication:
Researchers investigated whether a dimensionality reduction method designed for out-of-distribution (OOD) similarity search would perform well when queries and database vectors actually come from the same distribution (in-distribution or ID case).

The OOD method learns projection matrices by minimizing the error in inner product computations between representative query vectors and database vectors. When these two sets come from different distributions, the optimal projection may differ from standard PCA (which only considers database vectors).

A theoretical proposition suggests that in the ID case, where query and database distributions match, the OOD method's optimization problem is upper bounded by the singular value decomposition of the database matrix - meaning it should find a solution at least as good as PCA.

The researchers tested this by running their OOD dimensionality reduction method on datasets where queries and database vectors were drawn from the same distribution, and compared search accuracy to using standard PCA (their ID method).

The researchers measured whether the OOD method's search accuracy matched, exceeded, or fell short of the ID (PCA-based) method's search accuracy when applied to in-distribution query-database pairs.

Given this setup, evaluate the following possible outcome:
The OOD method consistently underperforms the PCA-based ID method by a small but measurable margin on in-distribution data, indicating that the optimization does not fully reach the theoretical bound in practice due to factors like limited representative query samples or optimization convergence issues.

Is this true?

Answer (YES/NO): NO